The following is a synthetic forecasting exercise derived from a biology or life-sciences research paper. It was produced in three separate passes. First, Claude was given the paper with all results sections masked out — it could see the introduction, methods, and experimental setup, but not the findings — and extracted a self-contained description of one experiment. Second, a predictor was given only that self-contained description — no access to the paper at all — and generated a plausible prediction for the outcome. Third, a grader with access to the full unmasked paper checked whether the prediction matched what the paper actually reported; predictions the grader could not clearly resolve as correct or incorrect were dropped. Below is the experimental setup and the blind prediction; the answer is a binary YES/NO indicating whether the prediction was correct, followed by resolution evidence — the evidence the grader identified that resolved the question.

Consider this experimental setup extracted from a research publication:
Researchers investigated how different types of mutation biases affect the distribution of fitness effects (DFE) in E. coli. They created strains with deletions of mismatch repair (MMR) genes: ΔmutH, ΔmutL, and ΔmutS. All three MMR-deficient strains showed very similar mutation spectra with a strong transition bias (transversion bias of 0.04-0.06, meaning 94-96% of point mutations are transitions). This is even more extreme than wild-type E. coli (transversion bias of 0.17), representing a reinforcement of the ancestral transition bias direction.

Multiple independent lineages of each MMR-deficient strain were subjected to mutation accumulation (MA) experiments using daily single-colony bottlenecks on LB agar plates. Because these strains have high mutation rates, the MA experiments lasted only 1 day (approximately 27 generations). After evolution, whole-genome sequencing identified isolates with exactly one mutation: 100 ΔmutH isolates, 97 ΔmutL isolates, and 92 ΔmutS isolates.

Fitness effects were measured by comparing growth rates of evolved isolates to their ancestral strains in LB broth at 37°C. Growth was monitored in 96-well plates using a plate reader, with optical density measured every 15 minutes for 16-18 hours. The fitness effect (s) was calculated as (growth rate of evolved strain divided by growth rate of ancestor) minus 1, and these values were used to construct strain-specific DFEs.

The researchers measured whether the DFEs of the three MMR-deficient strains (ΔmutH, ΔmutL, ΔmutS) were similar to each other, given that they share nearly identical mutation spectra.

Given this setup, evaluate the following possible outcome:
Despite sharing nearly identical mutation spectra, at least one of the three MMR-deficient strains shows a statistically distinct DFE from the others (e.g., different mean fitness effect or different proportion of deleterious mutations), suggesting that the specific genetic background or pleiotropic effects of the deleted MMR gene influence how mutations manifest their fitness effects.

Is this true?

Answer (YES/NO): YES